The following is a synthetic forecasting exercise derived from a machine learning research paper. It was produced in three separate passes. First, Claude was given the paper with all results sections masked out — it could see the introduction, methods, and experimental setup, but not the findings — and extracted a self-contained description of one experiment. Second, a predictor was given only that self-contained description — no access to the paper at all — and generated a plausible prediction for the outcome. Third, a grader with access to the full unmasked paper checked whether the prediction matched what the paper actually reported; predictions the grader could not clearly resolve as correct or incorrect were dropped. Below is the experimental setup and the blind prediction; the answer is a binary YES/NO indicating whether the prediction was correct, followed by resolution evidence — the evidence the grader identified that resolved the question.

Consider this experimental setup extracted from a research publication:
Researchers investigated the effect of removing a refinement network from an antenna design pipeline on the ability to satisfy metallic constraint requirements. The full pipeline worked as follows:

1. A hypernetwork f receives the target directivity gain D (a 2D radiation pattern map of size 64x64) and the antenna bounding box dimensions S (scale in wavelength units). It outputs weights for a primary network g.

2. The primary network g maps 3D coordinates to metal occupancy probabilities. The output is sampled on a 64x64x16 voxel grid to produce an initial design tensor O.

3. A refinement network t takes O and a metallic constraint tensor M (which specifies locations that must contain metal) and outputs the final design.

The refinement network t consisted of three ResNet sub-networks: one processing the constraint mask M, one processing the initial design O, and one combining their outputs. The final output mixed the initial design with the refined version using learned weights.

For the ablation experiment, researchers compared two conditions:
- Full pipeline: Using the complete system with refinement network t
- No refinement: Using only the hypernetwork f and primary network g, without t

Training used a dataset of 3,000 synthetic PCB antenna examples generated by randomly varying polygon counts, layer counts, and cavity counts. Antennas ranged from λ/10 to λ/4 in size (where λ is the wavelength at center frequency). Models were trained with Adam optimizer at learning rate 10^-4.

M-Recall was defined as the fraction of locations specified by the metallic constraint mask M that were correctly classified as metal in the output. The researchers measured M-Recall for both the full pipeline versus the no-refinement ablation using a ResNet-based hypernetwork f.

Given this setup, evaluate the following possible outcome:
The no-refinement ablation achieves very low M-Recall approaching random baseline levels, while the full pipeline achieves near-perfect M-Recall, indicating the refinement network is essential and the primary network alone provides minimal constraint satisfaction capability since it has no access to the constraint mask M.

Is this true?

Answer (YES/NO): YES